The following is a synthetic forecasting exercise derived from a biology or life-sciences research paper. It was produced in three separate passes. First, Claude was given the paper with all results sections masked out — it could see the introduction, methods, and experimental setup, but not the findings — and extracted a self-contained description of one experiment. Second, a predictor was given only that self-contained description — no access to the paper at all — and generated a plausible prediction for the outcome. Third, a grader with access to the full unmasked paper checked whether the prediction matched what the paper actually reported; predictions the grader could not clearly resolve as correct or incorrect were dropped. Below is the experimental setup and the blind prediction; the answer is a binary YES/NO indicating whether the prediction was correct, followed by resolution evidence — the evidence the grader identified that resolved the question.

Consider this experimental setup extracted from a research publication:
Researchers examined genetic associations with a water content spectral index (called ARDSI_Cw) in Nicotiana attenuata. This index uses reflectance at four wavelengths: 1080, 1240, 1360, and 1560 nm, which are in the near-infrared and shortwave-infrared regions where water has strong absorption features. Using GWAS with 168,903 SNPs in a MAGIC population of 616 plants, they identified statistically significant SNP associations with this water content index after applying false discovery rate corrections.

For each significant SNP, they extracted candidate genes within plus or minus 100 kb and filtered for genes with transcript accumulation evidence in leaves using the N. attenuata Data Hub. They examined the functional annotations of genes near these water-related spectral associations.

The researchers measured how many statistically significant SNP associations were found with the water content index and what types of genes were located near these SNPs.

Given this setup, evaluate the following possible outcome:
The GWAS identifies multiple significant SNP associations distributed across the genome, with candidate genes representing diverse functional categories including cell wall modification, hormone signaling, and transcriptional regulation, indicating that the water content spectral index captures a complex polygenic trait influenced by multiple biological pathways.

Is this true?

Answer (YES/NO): NO